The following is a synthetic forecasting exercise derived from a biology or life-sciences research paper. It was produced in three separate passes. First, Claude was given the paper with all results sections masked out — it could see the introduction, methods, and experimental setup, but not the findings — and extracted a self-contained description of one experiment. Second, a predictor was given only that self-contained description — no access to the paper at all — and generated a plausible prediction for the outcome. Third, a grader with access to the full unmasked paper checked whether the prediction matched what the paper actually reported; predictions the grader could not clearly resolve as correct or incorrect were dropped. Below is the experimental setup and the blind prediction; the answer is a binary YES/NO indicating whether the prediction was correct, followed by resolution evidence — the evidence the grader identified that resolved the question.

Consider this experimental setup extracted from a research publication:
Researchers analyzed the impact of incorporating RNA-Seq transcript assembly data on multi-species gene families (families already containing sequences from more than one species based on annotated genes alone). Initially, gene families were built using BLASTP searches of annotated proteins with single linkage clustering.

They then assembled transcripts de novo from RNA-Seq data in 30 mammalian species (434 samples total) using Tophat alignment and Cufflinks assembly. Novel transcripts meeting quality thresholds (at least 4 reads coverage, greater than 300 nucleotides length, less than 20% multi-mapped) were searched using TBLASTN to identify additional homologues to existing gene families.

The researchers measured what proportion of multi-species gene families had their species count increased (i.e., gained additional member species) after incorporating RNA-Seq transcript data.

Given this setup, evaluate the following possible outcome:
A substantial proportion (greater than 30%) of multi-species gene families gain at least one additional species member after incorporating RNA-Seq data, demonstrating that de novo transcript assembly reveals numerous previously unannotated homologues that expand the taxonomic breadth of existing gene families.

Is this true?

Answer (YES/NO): YES